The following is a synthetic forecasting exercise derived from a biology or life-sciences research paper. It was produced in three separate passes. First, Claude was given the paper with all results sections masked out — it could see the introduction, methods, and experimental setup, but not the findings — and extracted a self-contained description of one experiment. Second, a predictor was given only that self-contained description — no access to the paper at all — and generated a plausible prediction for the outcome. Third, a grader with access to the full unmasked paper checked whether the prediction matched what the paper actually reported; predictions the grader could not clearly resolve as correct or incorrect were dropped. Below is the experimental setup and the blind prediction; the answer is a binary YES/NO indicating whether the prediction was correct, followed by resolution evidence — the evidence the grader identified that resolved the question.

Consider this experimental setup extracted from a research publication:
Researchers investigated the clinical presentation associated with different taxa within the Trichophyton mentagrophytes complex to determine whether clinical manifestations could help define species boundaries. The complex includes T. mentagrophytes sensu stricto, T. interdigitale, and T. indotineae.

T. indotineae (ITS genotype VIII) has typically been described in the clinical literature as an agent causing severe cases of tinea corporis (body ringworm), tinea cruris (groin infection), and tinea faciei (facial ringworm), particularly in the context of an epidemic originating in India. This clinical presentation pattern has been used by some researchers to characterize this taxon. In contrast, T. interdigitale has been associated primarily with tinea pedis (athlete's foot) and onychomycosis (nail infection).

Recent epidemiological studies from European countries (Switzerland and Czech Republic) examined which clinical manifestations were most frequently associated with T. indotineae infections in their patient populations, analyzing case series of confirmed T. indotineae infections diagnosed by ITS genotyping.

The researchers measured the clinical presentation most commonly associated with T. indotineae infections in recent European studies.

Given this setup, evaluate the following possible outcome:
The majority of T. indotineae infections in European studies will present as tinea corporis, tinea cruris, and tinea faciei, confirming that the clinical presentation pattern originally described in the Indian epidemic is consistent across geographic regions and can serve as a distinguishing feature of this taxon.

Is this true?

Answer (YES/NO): NO